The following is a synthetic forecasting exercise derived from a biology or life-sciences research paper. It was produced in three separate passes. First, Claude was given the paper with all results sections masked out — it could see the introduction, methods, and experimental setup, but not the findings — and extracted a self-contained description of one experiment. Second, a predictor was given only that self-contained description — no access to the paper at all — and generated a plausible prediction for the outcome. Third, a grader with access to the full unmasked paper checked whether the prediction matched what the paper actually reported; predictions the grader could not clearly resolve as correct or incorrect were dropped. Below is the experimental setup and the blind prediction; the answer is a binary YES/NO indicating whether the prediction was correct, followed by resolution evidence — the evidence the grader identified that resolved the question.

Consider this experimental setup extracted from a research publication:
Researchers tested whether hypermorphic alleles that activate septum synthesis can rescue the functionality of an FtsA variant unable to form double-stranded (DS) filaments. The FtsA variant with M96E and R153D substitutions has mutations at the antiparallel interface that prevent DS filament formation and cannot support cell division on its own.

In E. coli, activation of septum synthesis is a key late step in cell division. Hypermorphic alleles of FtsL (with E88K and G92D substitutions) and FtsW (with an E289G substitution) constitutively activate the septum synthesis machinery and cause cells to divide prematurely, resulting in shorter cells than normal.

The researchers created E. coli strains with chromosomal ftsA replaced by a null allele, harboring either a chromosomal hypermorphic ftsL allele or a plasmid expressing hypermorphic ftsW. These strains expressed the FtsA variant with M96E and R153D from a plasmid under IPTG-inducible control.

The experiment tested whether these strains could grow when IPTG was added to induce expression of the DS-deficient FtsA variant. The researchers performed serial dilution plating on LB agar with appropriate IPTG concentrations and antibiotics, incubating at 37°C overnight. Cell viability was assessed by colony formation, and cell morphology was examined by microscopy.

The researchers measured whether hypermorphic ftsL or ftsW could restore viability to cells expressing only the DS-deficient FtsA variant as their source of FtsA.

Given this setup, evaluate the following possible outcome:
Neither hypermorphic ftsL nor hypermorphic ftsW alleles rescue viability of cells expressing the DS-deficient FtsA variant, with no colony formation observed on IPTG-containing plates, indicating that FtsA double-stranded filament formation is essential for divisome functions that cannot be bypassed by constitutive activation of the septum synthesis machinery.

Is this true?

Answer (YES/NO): NO